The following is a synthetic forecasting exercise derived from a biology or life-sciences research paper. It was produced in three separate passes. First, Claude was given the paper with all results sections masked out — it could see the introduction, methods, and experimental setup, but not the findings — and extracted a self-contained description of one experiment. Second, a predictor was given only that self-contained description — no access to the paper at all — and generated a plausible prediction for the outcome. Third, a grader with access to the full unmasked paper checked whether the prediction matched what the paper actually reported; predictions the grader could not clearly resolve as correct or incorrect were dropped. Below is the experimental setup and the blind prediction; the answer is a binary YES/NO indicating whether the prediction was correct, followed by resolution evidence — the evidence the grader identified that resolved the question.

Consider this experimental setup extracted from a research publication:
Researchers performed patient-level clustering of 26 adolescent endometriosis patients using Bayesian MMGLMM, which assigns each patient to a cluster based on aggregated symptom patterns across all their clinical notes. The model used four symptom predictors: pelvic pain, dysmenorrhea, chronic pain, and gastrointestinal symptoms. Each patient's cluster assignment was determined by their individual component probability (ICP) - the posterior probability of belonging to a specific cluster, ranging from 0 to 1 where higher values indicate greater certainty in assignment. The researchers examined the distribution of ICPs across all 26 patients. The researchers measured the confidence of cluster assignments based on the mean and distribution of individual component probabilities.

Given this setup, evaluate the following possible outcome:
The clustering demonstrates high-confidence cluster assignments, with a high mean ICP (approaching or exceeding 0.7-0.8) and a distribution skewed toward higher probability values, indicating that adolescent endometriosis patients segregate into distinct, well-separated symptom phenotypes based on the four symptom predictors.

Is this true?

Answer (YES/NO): YES